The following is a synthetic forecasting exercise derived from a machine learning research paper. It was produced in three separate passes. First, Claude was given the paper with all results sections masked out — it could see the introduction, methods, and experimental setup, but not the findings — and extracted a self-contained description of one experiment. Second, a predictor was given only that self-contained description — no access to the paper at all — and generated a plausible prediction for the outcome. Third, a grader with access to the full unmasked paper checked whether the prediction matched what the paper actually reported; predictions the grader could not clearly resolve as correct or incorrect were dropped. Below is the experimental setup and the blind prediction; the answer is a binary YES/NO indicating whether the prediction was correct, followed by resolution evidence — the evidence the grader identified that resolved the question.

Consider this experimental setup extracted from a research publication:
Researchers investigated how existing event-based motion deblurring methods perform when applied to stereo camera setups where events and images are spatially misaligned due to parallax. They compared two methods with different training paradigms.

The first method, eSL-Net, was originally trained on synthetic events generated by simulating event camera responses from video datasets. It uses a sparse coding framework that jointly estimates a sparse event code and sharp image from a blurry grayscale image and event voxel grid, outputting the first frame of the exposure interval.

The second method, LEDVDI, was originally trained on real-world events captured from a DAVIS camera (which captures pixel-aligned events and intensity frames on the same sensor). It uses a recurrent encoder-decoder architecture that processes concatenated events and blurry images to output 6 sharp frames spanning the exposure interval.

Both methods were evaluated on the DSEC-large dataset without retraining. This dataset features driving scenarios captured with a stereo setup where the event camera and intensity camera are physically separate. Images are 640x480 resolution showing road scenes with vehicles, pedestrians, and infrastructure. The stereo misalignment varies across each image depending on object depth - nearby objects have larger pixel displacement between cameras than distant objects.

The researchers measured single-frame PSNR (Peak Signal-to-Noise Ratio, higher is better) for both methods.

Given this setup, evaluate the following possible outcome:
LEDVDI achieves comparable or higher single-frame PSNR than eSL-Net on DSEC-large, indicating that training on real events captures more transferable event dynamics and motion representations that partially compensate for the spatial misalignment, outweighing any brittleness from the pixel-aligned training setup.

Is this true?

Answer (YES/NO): YES